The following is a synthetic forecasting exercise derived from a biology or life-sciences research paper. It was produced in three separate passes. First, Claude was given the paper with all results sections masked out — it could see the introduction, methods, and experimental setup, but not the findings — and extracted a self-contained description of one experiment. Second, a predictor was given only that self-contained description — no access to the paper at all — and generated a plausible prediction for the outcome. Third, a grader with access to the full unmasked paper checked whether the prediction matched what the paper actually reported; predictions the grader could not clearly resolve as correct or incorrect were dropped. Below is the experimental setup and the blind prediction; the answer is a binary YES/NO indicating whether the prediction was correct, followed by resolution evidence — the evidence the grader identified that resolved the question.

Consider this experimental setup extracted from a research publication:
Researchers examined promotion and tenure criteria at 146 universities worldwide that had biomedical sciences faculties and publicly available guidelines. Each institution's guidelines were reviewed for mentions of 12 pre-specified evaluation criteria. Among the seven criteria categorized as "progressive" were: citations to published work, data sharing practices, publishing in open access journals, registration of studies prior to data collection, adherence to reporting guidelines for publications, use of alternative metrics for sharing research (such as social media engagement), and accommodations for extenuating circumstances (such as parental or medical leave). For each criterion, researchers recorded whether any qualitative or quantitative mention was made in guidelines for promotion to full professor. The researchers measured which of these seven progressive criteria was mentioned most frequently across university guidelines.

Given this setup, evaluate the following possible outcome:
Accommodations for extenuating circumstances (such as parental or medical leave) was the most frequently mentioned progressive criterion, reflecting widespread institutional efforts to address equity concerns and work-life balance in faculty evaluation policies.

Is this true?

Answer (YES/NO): YES